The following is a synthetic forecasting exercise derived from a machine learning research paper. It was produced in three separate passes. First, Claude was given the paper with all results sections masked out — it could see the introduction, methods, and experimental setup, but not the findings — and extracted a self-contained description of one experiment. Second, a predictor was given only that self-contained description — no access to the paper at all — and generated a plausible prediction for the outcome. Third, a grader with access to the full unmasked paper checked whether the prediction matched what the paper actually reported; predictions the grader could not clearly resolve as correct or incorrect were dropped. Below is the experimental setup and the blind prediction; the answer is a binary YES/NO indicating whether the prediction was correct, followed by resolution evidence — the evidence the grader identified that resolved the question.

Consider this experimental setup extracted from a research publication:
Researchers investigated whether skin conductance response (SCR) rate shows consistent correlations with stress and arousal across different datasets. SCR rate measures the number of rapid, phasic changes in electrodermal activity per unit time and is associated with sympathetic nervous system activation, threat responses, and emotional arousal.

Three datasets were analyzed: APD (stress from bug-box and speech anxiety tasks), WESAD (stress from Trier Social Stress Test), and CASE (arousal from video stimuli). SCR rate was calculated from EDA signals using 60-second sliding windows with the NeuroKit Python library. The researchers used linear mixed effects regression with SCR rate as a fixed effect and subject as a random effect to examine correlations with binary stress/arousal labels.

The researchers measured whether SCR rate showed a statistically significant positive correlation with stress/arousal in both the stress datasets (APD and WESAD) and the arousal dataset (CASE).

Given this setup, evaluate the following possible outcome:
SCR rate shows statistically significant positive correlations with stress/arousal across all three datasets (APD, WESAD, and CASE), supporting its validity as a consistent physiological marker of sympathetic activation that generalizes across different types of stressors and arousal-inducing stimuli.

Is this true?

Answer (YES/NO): NO